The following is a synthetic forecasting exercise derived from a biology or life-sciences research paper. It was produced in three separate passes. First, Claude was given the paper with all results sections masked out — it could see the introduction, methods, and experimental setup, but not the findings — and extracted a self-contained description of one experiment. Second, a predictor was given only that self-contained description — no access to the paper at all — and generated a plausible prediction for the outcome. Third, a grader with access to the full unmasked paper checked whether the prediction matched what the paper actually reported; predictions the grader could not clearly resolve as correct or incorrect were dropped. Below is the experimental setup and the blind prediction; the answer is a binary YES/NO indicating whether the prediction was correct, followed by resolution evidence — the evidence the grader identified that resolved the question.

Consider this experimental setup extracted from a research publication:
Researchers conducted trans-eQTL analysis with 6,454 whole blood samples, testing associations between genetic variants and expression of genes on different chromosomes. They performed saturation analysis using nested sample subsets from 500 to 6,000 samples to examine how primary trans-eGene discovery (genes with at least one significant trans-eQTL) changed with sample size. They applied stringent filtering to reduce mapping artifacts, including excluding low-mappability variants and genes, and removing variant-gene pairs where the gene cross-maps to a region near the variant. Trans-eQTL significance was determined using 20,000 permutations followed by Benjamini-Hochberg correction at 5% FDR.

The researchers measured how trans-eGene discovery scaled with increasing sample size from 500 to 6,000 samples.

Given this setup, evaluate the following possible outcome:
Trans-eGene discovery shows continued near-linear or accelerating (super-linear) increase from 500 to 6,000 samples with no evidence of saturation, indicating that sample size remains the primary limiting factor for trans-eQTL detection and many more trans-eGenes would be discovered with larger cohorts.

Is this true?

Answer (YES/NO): YES